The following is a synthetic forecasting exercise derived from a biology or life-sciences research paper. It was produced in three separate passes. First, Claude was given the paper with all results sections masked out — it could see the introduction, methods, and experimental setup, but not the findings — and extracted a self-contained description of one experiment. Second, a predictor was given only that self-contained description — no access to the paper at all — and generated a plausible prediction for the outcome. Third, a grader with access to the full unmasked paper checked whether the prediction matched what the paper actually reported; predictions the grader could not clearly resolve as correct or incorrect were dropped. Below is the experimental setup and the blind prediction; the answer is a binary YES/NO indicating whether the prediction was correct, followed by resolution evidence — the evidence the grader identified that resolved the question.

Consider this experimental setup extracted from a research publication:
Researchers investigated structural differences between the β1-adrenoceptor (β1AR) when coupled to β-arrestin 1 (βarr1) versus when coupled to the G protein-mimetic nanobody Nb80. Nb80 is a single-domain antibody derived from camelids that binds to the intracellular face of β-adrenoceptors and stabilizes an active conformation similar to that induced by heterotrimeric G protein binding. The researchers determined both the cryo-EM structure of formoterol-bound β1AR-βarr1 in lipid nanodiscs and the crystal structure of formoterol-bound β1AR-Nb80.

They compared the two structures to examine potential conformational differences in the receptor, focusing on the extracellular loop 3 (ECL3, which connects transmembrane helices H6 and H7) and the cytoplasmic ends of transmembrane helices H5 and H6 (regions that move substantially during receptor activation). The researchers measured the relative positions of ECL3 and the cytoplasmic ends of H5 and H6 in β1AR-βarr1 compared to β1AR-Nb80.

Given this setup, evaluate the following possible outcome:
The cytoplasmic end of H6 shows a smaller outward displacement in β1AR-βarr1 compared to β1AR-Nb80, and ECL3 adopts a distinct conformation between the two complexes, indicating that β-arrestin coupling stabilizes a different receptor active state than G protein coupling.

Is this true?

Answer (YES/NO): YES